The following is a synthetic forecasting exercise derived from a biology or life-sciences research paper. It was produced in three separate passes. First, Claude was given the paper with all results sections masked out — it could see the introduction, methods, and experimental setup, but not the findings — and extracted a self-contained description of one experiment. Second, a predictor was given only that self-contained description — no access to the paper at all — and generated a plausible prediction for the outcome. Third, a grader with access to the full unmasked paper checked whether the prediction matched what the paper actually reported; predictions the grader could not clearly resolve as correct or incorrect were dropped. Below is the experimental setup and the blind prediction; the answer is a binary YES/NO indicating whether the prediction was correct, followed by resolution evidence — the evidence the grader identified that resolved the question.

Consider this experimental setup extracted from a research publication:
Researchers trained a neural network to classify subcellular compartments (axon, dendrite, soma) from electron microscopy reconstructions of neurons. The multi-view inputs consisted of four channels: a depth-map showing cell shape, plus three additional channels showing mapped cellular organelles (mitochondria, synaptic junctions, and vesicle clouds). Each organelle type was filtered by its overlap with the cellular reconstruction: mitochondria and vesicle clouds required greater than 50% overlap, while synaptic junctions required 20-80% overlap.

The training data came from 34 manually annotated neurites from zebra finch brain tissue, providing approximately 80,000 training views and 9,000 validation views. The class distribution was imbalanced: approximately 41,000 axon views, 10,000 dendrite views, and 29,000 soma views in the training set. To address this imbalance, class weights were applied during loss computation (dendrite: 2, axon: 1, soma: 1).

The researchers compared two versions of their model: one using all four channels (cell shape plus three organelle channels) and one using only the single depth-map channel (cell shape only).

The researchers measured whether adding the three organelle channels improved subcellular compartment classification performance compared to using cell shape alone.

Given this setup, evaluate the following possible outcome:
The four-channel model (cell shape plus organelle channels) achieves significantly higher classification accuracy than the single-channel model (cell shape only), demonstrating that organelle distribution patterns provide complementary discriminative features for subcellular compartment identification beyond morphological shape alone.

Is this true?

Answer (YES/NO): YES